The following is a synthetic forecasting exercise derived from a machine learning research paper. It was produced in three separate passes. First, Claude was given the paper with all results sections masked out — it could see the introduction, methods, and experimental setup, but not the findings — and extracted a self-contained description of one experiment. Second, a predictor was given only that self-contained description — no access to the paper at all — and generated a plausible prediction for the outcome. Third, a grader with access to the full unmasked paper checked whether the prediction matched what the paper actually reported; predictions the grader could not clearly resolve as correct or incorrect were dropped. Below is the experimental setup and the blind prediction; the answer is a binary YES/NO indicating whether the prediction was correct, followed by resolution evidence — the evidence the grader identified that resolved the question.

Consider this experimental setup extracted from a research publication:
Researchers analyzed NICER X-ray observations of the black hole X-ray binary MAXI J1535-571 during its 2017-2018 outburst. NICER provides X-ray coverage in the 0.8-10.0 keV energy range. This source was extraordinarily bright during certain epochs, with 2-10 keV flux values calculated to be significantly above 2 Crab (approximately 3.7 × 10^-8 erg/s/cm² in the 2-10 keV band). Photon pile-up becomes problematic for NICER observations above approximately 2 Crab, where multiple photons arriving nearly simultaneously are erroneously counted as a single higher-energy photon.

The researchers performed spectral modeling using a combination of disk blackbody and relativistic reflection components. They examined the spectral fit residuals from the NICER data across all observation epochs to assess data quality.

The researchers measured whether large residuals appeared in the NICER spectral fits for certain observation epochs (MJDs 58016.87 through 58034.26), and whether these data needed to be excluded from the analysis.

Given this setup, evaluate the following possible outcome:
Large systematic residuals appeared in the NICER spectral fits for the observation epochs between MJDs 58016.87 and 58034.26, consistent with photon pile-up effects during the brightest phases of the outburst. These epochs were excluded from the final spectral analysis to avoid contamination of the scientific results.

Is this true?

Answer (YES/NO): YES